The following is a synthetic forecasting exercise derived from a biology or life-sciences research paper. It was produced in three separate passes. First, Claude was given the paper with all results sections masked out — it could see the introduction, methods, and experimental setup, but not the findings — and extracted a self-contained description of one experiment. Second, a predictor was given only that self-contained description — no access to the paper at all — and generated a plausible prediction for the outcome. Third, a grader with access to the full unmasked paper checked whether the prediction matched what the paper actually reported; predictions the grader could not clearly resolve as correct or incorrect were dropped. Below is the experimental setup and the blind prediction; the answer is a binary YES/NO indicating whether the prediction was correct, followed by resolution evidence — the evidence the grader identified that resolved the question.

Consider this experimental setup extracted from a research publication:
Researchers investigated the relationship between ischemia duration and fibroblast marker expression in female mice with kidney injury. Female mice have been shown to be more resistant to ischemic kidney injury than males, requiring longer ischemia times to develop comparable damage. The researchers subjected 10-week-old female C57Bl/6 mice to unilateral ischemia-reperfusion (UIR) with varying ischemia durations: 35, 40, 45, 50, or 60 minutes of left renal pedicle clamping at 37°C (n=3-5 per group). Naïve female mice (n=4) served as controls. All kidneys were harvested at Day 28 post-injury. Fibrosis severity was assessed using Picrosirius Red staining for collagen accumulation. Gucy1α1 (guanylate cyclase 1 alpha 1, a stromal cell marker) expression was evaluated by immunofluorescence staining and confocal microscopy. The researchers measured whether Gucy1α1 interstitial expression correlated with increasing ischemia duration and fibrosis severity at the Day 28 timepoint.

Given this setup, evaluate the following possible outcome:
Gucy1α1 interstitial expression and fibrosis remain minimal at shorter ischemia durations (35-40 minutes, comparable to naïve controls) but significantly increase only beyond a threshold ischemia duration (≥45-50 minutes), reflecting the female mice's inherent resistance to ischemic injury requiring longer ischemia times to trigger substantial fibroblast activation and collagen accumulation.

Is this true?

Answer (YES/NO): NO